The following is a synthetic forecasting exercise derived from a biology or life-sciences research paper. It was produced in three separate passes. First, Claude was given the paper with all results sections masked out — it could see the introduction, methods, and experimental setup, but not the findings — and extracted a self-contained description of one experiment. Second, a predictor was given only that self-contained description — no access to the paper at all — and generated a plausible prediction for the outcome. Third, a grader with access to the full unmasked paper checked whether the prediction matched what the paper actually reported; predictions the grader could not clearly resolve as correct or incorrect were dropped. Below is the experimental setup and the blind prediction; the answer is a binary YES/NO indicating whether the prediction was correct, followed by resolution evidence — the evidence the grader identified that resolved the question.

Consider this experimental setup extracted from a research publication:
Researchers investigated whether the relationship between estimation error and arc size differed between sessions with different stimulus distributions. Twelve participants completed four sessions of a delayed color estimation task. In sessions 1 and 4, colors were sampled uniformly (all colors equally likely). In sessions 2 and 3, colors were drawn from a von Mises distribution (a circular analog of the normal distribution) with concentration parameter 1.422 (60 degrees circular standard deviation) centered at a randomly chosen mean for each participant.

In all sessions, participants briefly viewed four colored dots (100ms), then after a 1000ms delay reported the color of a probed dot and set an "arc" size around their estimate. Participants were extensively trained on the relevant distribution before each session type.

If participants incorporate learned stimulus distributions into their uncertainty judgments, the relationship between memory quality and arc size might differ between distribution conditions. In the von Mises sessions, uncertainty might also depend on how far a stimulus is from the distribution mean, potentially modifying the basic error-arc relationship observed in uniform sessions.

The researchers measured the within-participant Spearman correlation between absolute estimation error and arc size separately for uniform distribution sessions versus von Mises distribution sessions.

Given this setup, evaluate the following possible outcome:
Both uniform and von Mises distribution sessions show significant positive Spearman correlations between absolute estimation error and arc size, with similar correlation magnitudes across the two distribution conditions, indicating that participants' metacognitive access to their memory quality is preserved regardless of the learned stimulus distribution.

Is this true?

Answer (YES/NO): YES